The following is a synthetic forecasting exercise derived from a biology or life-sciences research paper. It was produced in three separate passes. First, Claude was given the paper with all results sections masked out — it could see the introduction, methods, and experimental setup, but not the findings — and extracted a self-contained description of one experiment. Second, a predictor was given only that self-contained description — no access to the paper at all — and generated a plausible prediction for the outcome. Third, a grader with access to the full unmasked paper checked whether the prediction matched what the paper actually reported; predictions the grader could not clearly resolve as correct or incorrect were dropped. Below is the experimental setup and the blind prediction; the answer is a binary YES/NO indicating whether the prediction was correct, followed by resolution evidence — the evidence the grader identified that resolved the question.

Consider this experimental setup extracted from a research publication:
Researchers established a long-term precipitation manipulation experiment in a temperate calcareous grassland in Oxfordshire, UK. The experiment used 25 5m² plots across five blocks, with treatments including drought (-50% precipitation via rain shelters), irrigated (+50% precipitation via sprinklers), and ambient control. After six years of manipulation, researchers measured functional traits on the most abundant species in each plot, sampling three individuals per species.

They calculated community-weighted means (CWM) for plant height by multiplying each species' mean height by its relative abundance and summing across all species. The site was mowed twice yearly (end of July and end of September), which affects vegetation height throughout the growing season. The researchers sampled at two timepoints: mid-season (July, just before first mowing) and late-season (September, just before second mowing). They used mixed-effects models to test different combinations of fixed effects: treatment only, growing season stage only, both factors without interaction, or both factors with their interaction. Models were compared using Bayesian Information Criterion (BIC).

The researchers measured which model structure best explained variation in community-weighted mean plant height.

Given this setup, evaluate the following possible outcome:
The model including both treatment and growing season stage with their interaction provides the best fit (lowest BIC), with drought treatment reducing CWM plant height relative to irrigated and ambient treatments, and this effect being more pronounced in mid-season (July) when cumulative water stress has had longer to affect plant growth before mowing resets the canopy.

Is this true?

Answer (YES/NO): NO